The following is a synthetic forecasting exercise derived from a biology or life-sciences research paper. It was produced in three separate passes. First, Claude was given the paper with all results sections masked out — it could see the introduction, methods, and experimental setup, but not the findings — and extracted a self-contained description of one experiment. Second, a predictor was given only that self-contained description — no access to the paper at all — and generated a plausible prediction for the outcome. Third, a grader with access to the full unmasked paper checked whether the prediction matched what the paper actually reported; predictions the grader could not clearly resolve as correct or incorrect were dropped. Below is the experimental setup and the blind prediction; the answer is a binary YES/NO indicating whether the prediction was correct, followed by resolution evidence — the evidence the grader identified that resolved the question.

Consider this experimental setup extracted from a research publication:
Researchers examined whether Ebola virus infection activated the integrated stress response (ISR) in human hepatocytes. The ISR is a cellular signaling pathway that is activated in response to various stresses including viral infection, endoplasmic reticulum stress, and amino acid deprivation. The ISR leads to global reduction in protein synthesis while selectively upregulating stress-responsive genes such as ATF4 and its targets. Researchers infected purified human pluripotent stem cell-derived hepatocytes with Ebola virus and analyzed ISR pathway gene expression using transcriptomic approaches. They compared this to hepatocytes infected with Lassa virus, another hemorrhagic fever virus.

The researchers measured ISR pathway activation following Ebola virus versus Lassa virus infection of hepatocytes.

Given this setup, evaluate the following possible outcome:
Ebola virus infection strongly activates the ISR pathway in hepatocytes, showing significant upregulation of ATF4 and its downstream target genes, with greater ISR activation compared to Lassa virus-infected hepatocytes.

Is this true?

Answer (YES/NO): NO